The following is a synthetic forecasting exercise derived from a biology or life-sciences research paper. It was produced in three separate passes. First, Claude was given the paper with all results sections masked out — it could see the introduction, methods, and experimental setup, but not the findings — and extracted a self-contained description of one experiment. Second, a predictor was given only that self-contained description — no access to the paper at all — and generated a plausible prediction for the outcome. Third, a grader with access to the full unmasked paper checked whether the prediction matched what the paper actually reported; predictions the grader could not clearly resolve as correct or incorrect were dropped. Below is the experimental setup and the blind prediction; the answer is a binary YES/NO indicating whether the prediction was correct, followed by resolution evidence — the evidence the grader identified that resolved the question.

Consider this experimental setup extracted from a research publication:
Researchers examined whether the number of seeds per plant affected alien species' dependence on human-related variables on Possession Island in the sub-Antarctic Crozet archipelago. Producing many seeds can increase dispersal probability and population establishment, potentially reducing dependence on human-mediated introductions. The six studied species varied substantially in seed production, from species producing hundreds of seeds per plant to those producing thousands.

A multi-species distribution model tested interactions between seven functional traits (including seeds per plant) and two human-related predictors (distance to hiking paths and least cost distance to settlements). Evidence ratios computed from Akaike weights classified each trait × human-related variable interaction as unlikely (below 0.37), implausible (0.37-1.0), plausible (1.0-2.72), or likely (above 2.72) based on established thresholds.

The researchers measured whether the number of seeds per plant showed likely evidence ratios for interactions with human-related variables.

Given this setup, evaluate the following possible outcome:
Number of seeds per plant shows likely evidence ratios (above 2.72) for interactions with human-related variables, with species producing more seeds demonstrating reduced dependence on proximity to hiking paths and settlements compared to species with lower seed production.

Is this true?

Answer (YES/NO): NO